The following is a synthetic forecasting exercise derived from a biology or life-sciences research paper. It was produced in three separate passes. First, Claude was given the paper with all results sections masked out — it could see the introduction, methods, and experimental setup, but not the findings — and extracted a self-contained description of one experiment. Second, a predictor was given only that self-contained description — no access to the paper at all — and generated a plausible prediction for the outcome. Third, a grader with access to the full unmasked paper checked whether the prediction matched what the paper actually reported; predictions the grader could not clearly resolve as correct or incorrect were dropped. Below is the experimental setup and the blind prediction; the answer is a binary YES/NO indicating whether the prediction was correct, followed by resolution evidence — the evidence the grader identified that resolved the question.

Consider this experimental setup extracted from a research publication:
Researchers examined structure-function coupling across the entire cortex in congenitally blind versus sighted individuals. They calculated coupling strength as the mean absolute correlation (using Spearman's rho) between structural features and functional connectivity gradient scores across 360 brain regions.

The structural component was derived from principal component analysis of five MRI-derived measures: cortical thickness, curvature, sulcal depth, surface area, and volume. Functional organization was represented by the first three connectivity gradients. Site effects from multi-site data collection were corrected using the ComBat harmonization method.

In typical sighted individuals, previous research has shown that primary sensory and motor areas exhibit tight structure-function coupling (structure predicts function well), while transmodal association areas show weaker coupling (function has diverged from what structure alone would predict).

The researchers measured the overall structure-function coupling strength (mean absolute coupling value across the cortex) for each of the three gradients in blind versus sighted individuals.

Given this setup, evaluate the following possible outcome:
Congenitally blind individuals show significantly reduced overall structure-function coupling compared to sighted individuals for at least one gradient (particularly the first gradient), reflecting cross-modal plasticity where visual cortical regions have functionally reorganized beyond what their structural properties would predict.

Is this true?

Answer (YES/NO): YES